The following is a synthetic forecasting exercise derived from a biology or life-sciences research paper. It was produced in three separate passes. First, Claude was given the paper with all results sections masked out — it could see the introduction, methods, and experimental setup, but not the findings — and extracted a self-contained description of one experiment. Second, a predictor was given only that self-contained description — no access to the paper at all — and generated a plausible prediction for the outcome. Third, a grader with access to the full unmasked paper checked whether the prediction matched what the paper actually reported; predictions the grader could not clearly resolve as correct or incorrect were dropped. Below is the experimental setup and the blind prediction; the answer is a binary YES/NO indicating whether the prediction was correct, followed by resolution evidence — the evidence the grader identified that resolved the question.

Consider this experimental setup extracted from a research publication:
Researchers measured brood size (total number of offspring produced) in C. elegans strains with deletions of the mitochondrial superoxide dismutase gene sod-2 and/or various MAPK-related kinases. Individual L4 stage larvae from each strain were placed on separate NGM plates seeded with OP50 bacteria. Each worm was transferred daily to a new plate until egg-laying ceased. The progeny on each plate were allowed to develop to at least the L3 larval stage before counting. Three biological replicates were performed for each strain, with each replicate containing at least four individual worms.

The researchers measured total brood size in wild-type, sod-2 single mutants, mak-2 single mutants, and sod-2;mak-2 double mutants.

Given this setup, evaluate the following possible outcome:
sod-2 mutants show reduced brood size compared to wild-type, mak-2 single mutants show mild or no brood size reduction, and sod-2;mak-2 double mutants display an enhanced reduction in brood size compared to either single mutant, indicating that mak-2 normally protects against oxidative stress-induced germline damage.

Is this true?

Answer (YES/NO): NO